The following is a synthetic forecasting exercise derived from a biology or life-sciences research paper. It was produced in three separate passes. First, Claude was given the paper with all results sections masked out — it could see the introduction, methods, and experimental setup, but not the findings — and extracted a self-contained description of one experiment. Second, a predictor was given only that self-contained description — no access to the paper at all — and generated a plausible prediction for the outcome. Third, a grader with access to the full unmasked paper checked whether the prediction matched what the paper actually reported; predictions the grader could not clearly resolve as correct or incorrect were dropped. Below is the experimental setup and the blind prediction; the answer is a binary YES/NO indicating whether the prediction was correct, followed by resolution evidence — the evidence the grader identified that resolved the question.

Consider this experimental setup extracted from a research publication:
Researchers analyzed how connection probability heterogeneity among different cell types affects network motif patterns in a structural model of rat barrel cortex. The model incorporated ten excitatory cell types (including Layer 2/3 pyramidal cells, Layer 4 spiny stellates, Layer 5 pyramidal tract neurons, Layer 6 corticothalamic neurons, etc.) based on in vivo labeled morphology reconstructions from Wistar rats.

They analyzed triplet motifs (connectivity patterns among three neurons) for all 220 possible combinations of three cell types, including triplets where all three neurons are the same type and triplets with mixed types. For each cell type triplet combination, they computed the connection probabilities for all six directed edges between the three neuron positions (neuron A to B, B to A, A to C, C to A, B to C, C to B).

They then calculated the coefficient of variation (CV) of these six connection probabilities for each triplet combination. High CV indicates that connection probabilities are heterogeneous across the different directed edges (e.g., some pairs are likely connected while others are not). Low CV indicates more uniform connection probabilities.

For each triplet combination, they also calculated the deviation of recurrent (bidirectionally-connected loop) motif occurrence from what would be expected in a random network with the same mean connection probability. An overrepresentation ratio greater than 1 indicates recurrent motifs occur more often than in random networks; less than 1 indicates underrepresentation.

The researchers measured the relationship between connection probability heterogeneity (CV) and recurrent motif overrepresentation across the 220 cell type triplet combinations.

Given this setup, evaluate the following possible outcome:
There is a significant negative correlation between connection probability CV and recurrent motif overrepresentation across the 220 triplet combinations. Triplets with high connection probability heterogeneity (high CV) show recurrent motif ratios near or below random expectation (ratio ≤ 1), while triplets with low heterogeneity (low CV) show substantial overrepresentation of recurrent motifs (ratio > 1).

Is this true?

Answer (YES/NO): NO